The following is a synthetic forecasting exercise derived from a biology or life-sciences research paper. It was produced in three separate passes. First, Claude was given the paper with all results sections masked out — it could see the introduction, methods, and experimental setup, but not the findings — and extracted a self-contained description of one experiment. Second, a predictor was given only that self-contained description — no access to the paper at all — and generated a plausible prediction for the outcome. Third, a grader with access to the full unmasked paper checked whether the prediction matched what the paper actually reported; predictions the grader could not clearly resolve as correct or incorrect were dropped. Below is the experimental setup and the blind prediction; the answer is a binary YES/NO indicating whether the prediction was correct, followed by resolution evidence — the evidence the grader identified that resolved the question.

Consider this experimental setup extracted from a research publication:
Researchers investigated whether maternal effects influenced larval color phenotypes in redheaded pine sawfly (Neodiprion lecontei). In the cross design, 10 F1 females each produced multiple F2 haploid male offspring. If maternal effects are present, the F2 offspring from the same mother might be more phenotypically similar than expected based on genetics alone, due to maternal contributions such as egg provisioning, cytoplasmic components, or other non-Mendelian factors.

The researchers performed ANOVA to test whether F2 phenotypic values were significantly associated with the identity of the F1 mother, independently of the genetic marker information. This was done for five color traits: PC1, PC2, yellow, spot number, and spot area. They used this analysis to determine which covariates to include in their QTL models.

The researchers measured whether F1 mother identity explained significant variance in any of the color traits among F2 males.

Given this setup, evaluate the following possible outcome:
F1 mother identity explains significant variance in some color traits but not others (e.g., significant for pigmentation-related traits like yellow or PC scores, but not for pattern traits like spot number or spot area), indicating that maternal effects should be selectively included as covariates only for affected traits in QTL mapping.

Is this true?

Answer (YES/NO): NO